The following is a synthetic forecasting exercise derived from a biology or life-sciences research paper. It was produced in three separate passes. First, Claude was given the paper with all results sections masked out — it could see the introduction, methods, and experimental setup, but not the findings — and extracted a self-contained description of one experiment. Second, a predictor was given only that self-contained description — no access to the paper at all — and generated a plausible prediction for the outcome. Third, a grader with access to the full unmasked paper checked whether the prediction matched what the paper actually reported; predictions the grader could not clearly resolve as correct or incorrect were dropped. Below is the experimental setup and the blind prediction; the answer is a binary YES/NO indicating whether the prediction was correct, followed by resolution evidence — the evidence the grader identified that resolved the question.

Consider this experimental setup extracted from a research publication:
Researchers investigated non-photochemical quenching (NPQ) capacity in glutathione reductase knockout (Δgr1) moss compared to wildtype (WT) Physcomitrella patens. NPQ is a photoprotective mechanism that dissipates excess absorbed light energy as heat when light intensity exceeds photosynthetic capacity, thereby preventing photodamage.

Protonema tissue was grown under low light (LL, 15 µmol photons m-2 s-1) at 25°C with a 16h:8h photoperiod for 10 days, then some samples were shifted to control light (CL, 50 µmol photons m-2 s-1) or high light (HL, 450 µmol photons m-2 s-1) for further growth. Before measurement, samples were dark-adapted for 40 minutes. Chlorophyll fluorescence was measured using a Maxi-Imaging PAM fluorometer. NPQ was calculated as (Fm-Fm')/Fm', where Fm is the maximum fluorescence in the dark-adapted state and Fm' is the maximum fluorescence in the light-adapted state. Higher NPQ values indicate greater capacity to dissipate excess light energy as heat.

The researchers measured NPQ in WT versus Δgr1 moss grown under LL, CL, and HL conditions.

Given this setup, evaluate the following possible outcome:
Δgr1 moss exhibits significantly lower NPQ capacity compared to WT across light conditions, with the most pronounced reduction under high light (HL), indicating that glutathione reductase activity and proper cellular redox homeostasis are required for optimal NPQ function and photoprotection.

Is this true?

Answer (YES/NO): YES